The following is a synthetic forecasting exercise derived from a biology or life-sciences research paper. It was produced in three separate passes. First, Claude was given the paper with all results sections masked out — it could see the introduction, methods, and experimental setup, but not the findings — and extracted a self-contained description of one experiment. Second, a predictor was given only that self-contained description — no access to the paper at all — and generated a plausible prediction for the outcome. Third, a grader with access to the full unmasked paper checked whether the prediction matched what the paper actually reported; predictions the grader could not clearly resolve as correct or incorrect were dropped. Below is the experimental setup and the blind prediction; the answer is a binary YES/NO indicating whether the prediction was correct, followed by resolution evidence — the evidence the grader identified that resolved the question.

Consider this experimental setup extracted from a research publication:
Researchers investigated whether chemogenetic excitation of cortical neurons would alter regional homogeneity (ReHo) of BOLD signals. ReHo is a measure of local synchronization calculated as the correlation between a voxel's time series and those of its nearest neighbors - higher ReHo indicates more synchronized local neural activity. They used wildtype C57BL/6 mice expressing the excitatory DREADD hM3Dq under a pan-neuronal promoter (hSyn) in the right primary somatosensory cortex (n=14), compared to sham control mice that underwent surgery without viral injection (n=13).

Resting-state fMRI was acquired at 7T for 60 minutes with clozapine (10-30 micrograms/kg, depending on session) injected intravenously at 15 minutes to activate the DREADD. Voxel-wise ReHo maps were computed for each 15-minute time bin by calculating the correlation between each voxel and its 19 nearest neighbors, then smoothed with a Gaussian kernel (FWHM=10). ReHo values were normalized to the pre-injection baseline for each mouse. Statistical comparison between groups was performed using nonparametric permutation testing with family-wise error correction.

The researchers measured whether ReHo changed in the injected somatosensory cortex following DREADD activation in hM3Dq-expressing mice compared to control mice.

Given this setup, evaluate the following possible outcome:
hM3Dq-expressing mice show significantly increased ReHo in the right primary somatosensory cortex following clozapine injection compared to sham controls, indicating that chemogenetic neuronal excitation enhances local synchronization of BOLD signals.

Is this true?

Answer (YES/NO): NO